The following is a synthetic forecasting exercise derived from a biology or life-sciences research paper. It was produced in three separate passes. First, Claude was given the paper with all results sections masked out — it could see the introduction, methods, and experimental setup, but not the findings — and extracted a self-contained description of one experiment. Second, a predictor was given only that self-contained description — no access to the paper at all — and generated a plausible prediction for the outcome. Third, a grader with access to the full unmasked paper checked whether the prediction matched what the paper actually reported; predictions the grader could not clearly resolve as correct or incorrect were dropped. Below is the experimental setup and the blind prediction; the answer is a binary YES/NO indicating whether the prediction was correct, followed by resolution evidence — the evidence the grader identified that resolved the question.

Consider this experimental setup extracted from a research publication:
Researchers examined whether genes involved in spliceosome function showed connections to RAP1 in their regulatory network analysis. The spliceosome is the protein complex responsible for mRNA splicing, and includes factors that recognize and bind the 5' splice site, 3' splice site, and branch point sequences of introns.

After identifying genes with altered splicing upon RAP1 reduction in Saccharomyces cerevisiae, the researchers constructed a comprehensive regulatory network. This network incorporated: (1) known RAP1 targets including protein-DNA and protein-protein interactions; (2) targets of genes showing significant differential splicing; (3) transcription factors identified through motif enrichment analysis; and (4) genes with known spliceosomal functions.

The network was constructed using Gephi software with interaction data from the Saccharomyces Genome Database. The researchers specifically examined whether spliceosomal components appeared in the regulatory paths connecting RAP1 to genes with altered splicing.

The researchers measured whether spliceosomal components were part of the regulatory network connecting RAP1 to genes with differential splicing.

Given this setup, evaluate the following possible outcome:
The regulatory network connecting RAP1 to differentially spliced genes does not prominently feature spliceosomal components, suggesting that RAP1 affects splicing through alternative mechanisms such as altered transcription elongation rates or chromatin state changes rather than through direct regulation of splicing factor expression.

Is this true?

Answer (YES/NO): NO